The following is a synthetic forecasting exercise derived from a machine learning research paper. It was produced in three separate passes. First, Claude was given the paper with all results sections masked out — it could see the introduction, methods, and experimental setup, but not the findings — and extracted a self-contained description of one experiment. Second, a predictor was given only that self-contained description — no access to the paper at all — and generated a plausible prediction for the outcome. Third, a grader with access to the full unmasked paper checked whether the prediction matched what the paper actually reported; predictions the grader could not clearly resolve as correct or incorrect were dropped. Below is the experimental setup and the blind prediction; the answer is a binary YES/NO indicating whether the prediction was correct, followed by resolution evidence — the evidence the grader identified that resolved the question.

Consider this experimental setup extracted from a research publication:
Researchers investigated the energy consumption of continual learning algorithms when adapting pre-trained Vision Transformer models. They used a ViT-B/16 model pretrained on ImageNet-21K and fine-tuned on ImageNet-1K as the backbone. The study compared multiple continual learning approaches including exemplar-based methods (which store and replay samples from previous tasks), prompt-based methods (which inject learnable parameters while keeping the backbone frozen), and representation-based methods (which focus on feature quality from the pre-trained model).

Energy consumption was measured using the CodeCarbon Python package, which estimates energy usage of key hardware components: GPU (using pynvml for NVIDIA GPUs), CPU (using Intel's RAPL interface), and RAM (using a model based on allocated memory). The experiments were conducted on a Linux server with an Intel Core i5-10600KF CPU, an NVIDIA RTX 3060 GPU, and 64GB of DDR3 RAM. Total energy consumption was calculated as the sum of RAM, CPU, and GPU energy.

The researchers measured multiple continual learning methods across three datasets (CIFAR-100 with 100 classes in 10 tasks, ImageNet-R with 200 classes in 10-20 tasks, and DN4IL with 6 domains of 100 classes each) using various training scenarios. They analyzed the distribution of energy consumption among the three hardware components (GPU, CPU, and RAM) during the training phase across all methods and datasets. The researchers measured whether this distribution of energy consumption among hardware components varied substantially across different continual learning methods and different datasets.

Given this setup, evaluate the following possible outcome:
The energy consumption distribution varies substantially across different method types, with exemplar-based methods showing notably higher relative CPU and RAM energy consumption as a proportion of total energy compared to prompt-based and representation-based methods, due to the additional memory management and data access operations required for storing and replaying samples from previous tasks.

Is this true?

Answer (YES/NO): NO